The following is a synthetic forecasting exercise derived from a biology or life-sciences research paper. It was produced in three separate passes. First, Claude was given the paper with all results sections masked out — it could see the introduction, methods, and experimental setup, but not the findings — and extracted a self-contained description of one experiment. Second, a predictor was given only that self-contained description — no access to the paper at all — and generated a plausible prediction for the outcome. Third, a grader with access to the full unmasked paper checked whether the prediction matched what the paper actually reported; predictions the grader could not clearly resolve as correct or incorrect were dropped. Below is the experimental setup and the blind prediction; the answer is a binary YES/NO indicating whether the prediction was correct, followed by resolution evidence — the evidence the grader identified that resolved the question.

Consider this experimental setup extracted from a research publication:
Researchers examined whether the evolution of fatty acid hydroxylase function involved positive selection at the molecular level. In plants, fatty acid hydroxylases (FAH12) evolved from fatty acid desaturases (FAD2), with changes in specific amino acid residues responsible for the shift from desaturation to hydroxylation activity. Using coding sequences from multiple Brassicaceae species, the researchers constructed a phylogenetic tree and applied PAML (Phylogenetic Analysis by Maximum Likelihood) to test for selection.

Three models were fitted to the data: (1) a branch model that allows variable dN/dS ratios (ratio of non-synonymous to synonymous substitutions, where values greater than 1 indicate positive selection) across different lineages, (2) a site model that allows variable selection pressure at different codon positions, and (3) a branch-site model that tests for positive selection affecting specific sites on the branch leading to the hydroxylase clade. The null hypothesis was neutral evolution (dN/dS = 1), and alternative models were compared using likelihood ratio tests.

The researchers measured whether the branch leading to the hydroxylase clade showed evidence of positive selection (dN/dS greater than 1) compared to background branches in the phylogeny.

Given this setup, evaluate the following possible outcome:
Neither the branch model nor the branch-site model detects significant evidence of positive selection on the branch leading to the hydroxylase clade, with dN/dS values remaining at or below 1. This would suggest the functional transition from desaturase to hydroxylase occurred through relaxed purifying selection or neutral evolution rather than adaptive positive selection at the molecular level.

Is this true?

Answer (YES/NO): YES